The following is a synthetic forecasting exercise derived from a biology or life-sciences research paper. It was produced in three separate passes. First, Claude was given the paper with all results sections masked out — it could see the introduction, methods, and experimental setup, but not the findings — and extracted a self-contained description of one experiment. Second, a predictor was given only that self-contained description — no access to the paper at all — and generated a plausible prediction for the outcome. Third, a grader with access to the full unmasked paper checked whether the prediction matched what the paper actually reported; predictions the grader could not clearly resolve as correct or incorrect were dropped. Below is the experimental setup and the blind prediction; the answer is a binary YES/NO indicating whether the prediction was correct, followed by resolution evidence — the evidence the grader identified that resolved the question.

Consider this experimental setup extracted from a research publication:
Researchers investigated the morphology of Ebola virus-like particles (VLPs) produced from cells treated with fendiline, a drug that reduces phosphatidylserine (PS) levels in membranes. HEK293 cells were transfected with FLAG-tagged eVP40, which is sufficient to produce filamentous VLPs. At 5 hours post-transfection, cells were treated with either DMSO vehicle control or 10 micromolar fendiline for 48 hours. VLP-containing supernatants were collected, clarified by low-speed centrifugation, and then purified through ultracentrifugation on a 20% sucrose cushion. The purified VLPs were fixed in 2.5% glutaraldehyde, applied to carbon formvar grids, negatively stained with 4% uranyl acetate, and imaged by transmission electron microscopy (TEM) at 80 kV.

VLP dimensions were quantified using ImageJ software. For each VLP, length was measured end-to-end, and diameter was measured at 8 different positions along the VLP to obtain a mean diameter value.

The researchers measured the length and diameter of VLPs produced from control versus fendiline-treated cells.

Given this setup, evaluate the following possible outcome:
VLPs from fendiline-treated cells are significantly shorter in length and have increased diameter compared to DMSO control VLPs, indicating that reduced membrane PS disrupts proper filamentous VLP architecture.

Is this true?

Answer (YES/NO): NO